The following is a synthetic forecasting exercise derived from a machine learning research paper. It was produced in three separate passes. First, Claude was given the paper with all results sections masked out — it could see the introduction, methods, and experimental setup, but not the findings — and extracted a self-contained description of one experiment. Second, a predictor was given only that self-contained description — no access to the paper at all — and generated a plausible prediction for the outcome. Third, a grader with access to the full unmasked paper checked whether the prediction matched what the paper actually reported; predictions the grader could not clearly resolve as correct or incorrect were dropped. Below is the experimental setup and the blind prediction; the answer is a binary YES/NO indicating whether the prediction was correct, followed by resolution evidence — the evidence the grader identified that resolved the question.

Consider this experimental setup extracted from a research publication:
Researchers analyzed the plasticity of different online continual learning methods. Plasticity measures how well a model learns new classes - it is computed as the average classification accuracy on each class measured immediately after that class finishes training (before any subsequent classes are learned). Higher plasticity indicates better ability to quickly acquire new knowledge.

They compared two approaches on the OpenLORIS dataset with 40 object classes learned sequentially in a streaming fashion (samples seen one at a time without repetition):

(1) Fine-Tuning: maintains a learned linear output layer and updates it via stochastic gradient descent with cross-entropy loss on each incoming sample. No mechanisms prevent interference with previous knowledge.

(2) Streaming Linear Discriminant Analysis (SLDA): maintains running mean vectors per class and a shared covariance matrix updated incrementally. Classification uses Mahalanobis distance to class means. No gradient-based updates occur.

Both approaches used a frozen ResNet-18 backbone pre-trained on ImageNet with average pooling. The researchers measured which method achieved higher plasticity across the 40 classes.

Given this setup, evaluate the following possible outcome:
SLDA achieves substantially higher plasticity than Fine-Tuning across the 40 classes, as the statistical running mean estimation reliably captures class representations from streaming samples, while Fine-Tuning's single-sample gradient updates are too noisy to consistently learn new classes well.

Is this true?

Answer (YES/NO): NO